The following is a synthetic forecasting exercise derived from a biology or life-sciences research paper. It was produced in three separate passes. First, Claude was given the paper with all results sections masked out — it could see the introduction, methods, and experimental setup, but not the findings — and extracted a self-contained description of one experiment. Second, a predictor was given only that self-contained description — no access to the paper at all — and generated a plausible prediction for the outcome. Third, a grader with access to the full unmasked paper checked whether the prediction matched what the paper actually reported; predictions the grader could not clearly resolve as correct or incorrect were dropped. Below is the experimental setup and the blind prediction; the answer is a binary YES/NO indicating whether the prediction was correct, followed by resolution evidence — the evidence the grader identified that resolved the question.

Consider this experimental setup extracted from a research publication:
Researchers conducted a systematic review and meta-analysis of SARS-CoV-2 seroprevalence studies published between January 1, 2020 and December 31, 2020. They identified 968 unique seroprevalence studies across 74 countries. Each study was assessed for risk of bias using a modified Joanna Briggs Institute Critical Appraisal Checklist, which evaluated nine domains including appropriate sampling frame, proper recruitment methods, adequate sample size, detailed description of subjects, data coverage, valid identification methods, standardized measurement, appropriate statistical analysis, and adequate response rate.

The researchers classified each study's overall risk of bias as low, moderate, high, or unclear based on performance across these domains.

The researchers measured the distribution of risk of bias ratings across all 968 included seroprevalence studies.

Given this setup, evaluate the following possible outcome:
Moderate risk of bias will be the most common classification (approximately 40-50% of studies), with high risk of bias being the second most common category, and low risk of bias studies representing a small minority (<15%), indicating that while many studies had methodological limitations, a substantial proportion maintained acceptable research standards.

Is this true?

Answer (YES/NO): YES